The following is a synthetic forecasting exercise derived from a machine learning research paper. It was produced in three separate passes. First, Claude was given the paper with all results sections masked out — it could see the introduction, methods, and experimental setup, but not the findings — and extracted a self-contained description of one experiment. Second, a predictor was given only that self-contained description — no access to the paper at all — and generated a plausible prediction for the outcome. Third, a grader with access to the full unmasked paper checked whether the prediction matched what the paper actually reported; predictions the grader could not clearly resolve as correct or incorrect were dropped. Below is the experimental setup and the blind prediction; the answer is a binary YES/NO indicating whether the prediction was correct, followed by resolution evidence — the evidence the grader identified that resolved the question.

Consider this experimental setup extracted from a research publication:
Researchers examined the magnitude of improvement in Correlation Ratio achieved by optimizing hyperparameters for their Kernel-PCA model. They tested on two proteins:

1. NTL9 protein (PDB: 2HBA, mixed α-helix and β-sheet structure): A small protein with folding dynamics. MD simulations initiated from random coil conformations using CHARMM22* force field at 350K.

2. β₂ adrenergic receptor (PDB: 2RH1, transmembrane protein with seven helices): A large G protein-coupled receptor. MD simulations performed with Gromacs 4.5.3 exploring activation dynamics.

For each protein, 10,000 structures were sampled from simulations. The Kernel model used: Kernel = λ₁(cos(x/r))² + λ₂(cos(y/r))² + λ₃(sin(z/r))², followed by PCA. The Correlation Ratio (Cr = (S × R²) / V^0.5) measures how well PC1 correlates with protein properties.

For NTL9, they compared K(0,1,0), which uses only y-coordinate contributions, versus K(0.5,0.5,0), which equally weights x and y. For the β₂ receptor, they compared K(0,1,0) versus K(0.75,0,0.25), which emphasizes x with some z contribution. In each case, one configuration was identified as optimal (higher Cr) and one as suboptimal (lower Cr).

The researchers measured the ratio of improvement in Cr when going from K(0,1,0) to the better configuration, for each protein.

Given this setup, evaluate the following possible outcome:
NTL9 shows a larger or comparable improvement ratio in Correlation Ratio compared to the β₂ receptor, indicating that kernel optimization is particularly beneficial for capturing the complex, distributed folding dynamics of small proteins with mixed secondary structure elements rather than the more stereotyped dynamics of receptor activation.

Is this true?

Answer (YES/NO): NO